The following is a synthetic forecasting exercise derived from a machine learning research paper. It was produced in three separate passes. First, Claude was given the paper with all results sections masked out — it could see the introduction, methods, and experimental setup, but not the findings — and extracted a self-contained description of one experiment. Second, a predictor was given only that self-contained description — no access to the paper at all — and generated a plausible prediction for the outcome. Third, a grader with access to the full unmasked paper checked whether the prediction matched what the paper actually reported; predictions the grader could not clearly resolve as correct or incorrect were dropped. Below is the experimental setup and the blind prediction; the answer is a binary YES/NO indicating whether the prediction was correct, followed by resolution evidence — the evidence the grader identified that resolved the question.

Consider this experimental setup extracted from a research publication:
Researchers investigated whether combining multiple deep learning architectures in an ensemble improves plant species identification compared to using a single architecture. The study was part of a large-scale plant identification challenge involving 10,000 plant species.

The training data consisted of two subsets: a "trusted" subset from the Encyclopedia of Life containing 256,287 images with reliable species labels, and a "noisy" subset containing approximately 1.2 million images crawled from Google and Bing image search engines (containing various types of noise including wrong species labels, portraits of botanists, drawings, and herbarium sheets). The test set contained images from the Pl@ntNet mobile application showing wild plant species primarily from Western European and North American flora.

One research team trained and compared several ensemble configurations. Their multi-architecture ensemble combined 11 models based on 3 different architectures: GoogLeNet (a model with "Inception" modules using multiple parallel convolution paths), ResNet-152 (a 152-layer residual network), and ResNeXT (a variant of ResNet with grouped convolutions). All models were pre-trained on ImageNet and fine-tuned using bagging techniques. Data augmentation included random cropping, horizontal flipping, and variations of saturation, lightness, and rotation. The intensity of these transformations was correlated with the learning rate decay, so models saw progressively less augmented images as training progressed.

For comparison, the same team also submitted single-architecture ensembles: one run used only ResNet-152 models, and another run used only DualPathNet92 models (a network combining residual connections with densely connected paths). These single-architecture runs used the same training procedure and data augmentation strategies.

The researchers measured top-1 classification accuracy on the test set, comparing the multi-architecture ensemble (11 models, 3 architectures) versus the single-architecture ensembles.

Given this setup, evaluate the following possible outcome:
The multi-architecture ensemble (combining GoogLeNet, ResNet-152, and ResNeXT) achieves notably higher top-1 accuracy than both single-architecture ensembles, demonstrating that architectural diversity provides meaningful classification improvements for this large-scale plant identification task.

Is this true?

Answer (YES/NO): NO